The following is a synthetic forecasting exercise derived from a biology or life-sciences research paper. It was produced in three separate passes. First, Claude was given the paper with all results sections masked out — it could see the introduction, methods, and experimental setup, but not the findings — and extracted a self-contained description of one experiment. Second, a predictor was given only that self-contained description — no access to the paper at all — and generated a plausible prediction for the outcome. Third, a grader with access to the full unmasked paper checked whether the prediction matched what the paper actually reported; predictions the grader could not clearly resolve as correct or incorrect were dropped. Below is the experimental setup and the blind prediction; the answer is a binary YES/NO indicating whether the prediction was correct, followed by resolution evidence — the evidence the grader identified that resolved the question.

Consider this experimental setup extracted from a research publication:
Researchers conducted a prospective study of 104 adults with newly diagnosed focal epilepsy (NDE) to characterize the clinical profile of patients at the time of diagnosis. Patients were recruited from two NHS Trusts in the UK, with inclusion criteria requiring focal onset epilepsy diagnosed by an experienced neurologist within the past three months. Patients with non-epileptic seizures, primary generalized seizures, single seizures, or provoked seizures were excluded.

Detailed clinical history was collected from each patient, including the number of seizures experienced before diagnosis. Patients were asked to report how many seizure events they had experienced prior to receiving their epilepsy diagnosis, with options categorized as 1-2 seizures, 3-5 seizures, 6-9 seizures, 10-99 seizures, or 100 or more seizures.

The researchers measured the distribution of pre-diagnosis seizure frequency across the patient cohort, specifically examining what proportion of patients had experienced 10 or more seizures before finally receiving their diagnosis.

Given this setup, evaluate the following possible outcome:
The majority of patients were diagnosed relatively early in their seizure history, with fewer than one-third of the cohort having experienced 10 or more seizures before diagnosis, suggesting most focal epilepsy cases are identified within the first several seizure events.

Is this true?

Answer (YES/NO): YES